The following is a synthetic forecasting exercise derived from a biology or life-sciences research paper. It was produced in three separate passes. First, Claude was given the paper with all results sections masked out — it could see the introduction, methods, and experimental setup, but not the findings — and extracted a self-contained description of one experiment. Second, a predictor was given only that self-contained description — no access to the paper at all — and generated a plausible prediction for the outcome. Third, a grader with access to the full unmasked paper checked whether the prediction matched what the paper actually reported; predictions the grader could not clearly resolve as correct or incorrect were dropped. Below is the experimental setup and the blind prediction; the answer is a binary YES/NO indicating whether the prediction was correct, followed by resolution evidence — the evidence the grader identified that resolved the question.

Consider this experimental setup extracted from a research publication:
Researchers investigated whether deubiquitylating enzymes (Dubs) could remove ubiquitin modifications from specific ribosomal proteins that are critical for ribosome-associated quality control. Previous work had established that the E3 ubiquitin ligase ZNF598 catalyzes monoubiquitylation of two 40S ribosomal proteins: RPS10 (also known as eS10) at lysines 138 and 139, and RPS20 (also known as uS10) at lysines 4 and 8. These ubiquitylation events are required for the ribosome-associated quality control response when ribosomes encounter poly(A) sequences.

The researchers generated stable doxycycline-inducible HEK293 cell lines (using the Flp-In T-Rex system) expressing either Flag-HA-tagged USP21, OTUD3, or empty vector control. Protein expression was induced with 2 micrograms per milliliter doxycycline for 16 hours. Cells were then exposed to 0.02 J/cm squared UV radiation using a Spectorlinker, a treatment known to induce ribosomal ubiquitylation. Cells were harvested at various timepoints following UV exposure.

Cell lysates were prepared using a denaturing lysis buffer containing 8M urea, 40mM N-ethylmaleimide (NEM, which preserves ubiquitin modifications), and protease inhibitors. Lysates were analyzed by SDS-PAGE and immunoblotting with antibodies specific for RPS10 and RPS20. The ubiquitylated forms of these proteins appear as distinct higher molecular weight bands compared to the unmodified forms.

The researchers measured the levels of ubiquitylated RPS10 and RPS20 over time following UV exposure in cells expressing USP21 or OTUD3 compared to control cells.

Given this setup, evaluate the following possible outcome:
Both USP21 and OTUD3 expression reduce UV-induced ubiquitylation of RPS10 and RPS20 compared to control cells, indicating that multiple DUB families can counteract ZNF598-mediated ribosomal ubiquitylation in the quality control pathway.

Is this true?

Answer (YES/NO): YES